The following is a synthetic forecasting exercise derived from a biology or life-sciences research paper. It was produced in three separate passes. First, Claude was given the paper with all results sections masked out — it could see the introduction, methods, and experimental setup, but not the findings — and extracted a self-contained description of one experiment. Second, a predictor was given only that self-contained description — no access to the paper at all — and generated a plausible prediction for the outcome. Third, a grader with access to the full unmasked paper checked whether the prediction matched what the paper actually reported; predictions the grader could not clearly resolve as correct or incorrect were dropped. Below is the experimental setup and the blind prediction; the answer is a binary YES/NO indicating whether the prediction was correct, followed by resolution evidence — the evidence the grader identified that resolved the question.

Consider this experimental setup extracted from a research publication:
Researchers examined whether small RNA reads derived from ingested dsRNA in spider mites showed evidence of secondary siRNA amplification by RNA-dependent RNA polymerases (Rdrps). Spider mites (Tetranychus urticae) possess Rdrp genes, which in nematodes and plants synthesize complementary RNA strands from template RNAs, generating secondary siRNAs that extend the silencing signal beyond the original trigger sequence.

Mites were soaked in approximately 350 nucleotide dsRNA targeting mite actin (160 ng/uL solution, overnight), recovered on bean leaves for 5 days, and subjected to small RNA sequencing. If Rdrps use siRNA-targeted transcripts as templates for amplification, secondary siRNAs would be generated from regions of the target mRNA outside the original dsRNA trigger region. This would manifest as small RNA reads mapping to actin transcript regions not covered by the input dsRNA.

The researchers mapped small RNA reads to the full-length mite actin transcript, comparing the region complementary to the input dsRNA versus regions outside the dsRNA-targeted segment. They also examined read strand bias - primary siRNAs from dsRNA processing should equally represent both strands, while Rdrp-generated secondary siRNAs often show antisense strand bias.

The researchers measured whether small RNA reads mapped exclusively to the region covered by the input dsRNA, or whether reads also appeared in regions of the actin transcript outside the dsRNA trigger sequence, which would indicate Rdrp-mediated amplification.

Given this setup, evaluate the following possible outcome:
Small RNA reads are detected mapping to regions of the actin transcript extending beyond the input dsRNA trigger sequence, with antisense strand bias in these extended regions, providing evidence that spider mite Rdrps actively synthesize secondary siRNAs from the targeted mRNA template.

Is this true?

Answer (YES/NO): NO